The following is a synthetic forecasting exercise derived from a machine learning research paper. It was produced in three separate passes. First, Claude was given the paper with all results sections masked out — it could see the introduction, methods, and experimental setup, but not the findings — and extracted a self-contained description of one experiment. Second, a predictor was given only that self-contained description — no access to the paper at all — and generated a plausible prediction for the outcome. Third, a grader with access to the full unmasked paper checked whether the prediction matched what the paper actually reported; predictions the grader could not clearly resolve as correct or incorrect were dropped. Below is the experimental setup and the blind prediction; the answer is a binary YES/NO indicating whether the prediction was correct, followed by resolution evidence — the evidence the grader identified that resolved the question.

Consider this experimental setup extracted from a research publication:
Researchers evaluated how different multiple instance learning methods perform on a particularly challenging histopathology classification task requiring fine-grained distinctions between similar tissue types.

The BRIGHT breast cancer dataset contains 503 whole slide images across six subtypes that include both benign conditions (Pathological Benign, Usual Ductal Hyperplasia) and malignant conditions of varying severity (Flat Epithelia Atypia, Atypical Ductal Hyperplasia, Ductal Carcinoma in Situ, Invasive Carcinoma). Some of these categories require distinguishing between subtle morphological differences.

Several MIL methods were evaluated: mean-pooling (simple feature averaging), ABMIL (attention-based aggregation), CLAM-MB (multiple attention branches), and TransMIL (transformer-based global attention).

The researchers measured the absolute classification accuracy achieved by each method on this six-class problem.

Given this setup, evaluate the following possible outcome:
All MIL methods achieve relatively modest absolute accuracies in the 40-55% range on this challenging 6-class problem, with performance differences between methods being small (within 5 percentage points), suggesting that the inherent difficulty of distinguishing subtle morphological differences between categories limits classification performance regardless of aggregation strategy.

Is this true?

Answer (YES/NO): NO